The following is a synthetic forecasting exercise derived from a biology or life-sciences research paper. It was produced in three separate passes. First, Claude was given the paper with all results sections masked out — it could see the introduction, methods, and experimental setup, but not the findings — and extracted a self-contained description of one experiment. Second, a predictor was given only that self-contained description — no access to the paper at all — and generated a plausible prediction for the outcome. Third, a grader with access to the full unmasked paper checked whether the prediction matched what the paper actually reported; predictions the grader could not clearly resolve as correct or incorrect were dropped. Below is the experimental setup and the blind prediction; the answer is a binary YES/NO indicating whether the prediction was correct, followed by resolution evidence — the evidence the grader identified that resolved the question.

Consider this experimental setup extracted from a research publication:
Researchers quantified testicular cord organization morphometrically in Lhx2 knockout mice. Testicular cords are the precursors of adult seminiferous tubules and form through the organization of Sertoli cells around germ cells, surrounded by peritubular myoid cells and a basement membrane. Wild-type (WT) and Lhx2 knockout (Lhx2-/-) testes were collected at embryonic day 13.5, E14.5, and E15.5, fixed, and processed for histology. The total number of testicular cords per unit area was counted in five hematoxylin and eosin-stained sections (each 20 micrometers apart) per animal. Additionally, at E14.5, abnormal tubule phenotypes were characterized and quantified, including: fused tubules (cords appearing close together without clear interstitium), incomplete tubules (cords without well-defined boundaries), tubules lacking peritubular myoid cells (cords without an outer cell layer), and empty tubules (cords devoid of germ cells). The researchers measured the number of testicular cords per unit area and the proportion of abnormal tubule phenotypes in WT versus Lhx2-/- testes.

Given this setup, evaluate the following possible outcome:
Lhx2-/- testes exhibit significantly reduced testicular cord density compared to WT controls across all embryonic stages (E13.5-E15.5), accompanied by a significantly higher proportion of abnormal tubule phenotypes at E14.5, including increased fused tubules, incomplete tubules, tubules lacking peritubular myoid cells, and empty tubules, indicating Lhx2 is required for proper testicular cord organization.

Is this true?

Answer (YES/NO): NO